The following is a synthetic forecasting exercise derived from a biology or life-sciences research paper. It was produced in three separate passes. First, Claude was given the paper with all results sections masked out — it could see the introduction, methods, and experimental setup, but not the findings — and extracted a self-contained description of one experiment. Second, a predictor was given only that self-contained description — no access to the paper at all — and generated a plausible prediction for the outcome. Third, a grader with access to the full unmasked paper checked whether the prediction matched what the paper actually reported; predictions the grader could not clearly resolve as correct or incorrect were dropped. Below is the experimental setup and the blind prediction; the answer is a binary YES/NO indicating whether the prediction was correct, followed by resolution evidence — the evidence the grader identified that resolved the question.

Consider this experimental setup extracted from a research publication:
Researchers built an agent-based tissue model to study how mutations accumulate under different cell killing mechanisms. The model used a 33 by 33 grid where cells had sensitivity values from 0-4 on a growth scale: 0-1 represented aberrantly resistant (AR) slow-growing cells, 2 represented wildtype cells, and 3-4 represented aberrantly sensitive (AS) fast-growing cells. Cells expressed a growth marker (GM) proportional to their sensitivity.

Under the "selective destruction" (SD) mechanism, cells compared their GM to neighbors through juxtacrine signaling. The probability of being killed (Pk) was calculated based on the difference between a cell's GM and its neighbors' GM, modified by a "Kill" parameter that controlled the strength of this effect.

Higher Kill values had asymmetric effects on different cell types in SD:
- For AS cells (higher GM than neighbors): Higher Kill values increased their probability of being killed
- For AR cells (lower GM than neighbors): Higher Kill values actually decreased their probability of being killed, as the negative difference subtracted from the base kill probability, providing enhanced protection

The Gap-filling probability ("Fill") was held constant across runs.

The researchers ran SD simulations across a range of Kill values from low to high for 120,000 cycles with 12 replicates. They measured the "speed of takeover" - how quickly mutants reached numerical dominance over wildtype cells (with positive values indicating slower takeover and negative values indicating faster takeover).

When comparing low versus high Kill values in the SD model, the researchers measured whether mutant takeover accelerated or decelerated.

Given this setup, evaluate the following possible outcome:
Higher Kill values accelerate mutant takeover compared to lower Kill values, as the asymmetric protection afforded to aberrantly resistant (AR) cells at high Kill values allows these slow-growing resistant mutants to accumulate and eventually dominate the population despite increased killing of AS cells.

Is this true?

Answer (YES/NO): NO